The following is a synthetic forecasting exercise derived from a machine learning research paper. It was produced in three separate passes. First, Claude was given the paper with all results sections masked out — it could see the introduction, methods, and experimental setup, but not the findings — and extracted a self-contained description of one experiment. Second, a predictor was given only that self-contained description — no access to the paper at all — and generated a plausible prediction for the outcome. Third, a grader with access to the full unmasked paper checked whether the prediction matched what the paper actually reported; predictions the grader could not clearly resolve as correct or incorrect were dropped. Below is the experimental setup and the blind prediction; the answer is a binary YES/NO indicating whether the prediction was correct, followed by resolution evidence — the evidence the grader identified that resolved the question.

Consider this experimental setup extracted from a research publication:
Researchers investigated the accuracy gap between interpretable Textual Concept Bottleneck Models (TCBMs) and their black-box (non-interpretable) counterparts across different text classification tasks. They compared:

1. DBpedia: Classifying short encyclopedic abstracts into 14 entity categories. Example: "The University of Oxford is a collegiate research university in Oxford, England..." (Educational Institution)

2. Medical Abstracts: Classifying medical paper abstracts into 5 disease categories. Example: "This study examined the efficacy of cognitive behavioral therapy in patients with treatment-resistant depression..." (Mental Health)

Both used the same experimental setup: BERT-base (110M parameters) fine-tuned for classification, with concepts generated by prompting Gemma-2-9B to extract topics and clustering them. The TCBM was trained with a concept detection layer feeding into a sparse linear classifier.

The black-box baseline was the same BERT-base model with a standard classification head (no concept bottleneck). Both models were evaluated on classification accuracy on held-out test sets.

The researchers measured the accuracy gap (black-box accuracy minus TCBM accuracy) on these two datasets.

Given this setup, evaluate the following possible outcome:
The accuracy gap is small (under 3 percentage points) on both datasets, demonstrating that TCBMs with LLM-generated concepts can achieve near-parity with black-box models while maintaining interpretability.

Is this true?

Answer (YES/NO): NO